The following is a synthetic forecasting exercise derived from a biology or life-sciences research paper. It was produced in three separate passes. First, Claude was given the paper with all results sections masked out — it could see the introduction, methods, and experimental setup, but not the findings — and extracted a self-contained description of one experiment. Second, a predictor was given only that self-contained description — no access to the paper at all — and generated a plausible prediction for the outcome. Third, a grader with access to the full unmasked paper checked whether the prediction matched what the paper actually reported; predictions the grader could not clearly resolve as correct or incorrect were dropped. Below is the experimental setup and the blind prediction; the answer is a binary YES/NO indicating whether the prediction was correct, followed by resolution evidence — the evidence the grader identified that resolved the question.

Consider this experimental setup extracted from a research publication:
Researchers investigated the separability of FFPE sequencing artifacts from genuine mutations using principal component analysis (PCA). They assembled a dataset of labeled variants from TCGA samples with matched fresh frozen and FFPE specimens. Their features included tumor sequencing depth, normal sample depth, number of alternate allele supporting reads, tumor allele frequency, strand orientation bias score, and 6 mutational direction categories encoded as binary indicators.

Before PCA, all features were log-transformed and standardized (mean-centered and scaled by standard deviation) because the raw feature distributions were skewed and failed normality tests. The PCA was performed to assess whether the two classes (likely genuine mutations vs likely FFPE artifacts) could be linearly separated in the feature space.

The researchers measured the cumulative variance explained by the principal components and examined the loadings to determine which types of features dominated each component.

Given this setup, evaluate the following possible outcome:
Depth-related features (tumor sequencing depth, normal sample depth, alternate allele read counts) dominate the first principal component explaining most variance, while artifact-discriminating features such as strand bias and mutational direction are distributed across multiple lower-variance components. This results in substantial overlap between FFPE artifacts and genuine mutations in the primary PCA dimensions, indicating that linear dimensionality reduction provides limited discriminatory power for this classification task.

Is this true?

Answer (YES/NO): NO